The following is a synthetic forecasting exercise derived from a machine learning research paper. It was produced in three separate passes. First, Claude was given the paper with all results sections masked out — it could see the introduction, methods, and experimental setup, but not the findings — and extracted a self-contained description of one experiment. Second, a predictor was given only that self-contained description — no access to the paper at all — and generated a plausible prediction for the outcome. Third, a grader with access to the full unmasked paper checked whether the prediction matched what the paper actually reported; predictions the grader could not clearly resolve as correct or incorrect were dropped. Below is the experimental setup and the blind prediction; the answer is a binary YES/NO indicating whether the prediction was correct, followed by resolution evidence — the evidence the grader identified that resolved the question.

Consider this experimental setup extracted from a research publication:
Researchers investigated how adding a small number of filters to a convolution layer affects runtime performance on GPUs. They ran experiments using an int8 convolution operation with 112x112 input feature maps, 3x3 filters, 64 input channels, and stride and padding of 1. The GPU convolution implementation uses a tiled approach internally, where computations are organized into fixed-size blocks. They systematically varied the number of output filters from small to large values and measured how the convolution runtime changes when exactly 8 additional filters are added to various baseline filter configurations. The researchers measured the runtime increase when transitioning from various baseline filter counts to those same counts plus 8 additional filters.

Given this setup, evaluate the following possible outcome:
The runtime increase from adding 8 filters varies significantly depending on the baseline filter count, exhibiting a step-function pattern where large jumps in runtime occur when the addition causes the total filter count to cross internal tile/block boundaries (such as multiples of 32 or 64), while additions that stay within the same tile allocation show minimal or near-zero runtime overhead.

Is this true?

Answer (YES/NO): YES